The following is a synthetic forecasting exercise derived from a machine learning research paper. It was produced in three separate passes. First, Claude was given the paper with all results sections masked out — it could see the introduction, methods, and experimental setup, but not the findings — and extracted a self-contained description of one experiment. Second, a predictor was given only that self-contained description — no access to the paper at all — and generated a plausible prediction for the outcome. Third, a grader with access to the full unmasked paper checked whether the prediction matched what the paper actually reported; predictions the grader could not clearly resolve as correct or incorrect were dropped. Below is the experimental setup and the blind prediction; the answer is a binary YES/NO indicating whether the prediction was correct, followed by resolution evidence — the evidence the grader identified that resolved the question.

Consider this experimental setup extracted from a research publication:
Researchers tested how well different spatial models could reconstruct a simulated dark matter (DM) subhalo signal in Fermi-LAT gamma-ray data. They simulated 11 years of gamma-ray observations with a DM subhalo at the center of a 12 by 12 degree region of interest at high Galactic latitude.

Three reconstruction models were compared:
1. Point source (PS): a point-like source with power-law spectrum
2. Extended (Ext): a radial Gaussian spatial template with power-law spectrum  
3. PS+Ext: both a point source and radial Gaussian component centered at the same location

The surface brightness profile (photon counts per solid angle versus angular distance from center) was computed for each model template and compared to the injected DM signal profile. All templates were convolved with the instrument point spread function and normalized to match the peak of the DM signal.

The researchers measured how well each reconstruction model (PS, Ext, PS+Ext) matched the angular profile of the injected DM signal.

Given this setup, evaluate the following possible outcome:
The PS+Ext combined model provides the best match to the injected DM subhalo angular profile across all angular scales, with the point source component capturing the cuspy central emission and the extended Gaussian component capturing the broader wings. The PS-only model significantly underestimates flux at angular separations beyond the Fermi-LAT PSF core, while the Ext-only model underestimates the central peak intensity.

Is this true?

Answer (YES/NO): YES